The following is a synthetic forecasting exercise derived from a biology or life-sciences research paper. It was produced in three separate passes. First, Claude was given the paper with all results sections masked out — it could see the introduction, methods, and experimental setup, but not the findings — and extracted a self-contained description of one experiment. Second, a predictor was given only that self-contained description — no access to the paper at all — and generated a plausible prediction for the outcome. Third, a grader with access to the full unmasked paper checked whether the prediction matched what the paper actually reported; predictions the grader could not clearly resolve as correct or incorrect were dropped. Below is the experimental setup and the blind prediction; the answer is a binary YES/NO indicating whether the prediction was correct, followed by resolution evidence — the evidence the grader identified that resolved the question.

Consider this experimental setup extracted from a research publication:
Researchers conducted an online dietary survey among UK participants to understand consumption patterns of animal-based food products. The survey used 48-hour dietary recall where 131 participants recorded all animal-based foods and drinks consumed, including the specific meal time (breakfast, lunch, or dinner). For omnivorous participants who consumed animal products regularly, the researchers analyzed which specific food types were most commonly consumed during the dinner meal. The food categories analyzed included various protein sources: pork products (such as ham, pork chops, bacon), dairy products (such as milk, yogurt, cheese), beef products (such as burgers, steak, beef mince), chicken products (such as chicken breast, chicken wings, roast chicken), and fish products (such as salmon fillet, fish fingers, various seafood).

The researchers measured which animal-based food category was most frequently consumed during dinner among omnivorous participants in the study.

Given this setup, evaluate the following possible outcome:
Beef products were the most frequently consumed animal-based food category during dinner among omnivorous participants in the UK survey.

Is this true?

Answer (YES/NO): NO